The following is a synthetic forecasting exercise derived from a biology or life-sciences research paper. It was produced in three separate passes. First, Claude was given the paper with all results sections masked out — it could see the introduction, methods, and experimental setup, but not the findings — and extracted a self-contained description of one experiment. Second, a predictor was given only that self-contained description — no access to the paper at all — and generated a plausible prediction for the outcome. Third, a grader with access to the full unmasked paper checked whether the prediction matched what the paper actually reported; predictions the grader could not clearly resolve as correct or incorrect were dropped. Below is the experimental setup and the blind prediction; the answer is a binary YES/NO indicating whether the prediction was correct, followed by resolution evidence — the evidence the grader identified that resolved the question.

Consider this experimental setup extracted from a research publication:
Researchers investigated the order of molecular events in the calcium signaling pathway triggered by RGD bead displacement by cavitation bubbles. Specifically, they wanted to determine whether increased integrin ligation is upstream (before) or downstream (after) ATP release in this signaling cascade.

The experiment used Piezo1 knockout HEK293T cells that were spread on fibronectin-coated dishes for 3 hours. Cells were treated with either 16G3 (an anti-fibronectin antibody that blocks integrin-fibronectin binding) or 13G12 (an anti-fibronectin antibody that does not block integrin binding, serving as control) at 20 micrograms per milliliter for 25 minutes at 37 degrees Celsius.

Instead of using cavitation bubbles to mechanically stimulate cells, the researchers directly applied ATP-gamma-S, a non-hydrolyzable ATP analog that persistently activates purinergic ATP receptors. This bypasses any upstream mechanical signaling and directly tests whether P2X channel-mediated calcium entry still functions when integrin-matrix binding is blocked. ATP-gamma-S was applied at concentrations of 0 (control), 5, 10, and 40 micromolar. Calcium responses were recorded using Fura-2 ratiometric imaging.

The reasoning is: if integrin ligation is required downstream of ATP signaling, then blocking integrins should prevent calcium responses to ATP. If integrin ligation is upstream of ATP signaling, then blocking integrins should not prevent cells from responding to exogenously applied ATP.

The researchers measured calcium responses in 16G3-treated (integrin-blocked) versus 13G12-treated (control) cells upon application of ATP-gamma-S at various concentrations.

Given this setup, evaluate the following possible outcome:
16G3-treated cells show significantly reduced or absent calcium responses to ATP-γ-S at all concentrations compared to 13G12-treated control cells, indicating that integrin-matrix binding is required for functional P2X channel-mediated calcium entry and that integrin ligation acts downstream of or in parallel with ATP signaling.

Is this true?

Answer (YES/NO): NO